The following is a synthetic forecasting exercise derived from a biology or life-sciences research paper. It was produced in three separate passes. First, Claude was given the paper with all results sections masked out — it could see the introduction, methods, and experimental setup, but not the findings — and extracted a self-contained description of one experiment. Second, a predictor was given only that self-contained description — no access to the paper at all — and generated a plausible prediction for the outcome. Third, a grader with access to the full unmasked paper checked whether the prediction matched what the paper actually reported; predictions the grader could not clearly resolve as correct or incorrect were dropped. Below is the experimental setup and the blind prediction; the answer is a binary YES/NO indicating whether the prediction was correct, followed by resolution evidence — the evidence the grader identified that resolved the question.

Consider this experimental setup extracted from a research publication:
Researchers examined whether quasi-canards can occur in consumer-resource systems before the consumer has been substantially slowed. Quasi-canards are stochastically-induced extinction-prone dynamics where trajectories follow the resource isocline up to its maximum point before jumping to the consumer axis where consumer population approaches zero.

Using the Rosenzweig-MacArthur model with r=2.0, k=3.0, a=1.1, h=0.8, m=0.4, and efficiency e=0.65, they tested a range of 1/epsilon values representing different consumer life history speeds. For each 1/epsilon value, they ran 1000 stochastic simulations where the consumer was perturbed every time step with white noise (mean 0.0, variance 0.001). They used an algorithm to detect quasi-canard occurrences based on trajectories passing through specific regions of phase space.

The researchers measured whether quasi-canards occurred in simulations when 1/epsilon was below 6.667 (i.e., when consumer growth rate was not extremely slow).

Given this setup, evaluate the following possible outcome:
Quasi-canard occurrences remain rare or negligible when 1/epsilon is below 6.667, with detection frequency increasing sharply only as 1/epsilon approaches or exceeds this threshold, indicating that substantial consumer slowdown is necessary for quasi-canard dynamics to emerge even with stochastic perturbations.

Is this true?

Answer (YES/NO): YES